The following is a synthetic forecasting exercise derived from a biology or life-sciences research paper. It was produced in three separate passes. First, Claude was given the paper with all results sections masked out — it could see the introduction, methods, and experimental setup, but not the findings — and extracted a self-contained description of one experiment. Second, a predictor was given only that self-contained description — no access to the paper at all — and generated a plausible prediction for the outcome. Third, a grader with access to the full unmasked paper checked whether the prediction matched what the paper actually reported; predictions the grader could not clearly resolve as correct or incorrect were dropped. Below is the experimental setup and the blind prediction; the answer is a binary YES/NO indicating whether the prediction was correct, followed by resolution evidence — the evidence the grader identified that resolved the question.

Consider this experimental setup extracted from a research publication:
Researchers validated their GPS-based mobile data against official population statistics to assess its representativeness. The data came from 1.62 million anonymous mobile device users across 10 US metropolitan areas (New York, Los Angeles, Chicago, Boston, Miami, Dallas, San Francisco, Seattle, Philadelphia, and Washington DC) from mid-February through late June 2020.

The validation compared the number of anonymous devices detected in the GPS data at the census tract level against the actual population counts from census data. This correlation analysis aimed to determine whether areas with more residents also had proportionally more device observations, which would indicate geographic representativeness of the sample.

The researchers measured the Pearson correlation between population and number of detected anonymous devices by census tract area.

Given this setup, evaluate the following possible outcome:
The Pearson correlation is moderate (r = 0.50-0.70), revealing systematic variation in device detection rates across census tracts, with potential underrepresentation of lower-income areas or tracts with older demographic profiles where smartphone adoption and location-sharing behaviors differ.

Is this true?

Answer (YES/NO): NO